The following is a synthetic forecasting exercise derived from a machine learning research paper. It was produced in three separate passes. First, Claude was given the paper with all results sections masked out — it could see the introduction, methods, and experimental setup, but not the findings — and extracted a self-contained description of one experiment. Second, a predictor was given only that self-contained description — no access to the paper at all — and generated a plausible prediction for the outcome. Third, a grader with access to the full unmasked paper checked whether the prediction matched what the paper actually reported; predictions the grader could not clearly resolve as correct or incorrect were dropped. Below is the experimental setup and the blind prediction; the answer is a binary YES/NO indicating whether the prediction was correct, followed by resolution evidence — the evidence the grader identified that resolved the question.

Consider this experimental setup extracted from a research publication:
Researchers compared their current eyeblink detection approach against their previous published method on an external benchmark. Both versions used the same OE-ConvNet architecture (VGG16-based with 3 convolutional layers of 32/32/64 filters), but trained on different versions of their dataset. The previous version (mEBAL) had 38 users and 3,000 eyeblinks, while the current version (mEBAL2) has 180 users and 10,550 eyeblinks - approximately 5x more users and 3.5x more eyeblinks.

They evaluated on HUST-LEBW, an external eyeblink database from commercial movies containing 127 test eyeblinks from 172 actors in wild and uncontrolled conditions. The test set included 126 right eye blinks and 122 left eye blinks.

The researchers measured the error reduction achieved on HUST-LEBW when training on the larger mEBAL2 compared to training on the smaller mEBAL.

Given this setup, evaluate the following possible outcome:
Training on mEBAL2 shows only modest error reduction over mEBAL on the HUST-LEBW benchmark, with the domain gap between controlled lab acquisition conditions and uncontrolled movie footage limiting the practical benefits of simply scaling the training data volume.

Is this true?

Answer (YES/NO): NO